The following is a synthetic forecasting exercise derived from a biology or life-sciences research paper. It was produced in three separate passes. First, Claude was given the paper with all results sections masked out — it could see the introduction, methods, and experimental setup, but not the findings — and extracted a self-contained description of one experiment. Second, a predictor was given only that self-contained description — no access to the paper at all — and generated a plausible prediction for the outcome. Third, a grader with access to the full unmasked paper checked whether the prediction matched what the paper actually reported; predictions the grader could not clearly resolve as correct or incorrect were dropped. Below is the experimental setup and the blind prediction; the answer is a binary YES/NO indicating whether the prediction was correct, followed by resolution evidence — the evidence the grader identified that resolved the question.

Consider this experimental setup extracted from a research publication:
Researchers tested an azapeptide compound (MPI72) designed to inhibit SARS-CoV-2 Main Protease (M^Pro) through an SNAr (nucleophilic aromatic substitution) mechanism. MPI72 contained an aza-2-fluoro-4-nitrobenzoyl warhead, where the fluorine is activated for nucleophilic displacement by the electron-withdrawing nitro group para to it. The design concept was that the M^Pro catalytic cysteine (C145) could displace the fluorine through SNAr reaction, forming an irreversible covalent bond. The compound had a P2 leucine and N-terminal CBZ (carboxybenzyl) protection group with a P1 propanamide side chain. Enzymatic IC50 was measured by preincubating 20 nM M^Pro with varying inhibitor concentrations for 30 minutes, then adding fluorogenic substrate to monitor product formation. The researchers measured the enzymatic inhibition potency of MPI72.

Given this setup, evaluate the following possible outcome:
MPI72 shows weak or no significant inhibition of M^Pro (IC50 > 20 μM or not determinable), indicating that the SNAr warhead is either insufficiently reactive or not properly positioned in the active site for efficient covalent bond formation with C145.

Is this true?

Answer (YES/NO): YES